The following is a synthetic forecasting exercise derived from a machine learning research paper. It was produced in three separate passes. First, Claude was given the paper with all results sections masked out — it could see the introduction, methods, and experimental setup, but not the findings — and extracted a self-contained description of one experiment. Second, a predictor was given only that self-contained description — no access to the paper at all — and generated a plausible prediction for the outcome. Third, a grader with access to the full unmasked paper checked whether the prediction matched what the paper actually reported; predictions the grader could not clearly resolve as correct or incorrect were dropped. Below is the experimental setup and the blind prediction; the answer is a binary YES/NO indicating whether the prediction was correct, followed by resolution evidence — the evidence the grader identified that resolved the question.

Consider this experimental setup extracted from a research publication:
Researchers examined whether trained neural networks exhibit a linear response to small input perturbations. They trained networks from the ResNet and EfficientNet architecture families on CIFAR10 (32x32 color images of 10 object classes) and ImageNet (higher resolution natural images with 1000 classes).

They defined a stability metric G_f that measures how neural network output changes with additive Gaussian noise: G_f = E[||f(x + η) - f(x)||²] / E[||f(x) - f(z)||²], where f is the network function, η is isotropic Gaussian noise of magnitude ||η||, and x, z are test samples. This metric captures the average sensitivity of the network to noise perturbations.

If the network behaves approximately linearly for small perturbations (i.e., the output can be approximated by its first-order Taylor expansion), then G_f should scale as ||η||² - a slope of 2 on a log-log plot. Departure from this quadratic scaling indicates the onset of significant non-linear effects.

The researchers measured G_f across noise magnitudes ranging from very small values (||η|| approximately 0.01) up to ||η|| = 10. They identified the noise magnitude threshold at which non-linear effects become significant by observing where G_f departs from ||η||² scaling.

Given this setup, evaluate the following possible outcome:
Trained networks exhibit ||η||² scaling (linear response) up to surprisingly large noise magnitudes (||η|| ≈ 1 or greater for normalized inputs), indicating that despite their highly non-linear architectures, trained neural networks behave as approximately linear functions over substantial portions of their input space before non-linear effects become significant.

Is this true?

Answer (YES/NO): YES